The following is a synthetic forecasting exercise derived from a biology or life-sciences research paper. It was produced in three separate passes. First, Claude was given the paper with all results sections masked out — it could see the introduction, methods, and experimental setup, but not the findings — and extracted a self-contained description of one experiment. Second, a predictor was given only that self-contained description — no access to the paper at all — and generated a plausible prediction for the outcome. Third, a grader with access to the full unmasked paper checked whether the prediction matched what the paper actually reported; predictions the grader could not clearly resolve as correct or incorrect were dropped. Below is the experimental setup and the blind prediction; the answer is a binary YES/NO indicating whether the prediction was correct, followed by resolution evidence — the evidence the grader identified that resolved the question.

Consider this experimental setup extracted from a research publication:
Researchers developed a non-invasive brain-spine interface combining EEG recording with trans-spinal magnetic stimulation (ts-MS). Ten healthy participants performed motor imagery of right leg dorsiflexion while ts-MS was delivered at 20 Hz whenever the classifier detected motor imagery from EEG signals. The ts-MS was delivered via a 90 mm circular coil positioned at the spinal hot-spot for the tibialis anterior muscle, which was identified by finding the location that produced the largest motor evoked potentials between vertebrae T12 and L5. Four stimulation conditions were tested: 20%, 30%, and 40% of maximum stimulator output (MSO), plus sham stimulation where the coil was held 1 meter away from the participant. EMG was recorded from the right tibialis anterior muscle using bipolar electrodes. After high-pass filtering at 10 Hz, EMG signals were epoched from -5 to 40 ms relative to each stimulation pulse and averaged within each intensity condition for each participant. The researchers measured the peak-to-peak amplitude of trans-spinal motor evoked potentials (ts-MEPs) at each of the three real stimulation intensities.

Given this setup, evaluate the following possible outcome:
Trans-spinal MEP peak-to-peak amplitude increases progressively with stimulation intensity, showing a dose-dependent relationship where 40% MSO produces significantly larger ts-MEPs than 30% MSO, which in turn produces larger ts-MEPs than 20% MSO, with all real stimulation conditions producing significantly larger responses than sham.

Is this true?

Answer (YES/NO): NO